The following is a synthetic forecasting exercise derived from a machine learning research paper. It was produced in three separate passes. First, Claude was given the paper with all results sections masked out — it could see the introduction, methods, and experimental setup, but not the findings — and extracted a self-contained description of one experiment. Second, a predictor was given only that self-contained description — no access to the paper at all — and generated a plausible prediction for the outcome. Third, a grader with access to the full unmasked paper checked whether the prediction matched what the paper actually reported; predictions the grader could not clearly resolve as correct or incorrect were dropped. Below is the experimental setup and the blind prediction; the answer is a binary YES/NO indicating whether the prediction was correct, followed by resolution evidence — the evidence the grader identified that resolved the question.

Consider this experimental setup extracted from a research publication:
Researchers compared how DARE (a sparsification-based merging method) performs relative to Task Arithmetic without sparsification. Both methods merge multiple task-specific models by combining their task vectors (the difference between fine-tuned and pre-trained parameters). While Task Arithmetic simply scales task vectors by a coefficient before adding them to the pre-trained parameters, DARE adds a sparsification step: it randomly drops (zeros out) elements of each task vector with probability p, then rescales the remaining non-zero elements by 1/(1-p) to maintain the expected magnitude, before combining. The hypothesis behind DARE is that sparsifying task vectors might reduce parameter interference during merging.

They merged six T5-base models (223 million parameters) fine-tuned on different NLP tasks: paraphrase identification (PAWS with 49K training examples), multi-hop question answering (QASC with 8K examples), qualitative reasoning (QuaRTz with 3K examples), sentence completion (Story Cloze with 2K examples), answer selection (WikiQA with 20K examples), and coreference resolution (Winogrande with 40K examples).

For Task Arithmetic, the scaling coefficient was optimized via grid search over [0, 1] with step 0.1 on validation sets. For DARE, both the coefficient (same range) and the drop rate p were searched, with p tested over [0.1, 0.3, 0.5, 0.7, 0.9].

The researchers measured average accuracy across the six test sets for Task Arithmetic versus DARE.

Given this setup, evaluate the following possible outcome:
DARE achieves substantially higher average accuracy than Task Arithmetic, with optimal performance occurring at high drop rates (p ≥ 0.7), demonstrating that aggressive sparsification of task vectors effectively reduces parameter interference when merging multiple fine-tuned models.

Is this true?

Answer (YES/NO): NO